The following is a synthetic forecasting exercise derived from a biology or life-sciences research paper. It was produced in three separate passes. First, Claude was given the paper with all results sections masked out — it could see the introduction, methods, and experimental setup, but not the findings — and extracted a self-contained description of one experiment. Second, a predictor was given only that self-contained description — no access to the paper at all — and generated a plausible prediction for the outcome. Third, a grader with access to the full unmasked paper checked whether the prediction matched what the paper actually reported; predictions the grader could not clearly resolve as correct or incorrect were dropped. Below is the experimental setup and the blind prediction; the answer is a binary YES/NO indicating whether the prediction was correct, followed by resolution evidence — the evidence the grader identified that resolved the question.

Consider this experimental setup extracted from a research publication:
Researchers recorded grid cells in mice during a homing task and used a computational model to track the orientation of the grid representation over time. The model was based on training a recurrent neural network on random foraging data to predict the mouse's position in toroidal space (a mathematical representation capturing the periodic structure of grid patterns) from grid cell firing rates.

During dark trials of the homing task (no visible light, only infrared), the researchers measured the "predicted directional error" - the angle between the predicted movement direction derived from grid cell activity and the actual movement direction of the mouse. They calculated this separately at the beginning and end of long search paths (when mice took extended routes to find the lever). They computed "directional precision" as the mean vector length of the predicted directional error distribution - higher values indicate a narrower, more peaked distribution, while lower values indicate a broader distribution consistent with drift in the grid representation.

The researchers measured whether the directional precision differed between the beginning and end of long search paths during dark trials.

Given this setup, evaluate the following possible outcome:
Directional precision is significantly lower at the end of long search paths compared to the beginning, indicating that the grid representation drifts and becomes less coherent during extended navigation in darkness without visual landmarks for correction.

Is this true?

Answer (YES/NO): YES